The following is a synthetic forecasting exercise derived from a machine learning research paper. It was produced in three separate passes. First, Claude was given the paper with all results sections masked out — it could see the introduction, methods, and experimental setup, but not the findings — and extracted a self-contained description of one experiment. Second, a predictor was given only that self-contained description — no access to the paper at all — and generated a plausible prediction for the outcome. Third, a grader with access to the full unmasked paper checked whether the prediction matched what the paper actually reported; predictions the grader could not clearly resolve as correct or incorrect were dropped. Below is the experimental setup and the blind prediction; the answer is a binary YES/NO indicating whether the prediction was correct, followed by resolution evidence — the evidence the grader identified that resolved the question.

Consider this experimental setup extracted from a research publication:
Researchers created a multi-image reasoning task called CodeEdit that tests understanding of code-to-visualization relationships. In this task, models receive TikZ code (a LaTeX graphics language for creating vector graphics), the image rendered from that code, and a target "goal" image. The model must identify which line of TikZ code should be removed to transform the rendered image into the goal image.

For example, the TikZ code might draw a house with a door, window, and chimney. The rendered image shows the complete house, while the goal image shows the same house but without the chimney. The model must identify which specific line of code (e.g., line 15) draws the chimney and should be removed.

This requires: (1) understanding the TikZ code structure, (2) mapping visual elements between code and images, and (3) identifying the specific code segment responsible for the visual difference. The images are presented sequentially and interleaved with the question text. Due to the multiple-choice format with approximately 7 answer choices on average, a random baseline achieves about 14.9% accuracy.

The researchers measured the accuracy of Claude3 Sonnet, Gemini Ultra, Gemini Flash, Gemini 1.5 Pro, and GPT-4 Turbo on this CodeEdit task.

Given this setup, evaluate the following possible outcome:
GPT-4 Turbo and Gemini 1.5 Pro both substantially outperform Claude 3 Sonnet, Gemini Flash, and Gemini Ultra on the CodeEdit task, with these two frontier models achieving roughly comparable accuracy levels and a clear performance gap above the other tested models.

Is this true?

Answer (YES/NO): NO